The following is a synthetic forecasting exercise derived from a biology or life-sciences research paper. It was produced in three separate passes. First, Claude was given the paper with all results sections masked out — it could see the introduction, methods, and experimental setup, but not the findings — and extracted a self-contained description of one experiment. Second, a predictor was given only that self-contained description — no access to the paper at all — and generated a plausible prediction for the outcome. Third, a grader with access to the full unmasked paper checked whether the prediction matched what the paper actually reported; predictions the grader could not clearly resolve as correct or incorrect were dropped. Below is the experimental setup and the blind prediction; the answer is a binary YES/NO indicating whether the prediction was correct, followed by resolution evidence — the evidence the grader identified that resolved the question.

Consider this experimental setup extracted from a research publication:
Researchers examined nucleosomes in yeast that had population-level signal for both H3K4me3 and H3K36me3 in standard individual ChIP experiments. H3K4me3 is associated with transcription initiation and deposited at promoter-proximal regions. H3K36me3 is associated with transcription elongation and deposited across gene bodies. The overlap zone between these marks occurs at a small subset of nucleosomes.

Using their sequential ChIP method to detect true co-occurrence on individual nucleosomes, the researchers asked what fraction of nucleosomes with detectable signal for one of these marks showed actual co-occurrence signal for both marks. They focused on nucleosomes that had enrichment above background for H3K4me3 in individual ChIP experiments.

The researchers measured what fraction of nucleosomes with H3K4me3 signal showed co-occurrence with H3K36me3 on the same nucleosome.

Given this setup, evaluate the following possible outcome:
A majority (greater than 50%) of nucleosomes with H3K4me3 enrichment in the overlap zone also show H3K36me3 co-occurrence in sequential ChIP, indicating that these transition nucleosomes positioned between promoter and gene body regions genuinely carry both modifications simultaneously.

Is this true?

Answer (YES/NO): NO